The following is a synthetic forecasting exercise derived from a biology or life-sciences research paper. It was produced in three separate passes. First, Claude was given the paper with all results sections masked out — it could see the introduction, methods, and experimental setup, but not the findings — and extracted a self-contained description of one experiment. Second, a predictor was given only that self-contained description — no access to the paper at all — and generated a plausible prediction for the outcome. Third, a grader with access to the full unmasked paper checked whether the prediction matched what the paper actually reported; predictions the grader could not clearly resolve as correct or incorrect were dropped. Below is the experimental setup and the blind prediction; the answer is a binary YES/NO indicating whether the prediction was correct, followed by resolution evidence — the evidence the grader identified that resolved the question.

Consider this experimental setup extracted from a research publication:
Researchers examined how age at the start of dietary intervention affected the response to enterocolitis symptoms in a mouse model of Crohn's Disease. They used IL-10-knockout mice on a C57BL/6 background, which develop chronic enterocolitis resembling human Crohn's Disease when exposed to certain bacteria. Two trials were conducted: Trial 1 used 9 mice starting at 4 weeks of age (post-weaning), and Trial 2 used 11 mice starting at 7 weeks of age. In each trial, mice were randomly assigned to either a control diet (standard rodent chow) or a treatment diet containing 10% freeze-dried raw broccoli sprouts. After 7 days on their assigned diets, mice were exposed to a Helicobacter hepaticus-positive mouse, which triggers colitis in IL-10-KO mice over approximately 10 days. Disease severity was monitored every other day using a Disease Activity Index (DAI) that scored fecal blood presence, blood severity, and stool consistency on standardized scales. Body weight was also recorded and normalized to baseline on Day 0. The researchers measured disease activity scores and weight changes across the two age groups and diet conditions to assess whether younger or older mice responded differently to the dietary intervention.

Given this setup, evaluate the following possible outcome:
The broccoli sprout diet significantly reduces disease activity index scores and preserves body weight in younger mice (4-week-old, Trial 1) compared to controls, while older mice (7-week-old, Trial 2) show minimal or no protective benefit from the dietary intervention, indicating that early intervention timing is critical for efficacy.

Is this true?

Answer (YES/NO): NO